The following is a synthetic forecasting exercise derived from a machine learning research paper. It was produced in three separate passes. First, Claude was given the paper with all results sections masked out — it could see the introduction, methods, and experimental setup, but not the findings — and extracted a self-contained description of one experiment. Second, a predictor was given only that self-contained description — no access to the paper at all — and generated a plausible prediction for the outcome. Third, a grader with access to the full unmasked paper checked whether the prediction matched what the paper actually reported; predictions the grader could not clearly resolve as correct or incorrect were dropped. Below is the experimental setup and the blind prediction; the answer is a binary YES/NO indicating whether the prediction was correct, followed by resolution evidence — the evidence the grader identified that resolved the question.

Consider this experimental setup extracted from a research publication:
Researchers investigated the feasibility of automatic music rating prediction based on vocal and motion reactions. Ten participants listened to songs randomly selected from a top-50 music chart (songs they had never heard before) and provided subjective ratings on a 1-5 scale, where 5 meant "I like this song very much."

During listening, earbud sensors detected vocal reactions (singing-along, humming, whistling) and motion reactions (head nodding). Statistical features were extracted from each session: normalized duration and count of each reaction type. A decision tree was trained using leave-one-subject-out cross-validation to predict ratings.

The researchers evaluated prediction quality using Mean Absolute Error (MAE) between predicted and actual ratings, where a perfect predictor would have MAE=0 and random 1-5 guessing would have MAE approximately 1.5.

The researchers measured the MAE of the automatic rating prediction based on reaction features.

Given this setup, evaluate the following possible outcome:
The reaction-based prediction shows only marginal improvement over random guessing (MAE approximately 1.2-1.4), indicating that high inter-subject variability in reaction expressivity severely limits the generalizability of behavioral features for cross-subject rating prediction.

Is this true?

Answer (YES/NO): NO